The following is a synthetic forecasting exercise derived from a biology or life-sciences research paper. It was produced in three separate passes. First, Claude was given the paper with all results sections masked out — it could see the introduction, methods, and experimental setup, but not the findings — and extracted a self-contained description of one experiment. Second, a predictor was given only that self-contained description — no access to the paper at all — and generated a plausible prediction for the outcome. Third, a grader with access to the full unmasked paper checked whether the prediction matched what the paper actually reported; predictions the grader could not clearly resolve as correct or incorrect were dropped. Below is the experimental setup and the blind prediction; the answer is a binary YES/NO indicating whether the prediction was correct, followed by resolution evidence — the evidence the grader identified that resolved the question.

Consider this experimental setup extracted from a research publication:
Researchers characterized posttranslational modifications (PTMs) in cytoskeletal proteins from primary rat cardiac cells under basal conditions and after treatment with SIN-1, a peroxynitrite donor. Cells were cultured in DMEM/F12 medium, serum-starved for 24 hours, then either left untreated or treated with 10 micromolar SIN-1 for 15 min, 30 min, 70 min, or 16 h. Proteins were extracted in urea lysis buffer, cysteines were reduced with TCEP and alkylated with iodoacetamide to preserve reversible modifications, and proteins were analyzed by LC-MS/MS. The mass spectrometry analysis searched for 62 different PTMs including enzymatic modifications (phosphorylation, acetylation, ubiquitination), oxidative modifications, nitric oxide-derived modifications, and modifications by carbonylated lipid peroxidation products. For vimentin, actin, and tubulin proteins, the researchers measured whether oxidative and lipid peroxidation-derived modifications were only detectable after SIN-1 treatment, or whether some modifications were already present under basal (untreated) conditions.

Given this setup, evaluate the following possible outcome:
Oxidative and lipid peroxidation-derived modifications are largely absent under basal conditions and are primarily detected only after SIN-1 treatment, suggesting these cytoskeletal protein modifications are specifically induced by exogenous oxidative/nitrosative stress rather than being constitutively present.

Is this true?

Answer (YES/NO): NO